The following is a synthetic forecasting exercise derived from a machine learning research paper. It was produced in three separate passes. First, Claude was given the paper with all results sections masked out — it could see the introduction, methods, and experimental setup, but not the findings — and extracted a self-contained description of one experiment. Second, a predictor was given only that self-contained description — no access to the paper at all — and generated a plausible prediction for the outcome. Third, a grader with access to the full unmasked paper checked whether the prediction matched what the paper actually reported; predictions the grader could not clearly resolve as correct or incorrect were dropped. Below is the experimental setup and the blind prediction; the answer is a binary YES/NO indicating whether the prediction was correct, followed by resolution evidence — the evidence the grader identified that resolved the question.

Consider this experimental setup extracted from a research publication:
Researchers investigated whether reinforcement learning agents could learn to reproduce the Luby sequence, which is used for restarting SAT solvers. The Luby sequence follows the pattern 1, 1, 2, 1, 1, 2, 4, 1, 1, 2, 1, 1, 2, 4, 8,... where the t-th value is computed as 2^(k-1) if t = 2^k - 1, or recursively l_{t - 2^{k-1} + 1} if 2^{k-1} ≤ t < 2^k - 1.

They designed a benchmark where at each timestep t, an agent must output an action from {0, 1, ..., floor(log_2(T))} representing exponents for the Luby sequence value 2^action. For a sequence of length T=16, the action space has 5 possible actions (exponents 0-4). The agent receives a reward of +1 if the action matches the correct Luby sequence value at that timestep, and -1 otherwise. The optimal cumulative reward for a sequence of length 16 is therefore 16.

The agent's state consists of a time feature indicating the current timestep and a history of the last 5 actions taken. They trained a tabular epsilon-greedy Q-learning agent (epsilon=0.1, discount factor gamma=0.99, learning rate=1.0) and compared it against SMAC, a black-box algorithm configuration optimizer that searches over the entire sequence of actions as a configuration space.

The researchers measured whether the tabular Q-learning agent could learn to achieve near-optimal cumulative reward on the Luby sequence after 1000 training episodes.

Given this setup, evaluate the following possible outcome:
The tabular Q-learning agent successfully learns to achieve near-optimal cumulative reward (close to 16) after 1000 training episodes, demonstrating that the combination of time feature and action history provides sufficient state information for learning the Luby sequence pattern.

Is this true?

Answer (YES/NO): YES